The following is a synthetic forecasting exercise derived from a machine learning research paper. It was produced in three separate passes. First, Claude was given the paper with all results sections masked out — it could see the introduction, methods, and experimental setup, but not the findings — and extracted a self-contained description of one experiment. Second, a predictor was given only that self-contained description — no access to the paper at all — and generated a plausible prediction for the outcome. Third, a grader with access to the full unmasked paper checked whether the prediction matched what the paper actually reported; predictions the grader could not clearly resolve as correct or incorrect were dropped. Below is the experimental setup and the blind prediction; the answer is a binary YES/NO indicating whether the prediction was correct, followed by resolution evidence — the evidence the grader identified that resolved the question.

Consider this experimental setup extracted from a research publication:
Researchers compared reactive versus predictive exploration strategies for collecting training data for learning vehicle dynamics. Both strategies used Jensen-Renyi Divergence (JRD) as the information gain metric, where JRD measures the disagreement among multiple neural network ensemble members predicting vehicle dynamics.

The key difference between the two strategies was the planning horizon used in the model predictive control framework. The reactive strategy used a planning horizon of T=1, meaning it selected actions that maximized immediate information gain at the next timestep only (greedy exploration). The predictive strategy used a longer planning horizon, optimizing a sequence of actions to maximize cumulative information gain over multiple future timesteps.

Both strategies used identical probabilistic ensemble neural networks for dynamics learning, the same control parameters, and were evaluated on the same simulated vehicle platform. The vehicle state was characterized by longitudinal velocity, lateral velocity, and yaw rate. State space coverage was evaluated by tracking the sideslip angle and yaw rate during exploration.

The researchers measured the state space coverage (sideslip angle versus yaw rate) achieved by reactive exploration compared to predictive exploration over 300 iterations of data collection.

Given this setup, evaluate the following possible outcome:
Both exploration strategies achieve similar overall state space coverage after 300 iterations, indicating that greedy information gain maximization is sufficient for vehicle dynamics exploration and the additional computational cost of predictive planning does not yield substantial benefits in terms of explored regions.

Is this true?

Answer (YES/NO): NO